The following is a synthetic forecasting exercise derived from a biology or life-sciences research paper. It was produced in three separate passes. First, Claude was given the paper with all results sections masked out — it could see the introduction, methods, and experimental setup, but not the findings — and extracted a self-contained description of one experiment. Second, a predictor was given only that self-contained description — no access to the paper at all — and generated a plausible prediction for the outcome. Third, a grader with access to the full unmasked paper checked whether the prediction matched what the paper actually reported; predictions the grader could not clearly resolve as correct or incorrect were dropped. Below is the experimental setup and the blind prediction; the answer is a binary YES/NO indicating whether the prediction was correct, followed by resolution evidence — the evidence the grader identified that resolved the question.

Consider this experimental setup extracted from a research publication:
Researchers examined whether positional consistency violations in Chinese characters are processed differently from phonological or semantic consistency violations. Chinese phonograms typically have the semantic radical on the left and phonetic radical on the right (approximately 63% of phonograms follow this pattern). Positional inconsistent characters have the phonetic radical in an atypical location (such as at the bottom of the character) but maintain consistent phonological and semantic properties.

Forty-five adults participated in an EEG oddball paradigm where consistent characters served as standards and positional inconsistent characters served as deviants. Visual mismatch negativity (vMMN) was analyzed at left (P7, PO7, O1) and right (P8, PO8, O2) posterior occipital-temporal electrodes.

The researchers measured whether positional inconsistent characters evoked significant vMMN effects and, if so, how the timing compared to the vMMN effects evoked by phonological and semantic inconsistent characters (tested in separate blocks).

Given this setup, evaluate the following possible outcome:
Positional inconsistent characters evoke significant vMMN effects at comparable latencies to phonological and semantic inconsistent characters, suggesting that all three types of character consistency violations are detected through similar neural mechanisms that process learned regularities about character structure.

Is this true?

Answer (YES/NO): NO